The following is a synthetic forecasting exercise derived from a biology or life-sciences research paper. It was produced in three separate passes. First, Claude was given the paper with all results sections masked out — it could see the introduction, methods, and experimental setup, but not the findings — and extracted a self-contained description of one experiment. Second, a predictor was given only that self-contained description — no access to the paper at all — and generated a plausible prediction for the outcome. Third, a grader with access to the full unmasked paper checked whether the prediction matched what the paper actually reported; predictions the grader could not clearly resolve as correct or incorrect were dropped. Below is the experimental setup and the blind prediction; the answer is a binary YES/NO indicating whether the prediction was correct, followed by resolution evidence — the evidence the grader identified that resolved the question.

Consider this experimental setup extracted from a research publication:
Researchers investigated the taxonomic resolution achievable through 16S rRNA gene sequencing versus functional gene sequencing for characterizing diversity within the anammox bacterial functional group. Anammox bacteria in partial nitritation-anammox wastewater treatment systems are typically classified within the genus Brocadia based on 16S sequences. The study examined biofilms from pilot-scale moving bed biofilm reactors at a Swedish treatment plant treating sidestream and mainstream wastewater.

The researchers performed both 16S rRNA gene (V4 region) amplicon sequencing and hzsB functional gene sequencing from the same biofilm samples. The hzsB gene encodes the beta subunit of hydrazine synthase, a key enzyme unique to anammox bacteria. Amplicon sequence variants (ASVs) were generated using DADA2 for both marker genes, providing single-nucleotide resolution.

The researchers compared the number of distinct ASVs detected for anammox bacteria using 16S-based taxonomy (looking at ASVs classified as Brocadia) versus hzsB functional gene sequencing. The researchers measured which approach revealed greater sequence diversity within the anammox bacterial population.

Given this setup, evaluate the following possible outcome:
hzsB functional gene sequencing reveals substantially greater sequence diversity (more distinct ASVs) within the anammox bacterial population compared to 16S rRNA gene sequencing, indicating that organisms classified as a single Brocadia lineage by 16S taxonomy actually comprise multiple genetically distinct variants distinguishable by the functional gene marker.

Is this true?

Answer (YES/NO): YES